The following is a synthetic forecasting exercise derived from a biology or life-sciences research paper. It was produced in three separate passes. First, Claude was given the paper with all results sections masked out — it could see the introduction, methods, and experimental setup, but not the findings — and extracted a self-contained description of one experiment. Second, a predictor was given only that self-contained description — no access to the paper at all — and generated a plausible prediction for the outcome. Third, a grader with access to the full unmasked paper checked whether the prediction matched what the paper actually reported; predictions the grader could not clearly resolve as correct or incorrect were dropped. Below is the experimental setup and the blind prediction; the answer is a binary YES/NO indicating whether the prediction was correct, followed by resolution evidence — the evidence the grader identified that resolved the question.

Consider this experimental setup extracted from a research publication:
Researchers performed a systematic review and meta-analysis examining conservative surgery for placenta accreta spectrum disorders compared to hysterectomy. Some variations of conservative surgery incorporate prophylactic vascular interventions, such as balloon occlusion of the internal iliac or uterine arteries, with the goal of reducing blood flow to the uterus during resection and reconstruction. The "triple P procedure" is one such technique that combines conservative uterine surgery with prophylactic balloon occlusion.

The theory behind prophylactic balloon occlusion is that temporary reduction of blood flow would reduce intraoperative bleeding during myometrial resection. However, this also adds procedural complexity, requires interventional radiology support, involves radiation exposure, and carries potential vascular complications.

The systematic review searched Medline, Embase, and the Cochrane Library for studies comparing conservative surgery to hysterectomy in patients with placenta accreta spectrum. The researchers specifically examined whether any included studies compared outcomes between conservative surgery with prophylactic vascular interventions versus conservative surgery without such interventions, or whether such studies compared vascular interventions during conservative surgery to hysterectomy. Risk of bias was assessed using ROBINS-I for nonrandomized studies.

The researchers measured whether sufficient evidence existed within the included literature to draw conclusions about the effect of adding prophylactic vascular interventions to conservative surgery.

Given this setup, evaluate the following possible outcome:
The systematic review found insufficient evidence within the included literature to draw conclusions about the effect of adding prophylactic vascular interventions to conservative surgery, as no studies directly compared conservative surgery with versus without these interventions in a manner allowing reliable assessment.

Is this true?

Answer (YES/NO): NO